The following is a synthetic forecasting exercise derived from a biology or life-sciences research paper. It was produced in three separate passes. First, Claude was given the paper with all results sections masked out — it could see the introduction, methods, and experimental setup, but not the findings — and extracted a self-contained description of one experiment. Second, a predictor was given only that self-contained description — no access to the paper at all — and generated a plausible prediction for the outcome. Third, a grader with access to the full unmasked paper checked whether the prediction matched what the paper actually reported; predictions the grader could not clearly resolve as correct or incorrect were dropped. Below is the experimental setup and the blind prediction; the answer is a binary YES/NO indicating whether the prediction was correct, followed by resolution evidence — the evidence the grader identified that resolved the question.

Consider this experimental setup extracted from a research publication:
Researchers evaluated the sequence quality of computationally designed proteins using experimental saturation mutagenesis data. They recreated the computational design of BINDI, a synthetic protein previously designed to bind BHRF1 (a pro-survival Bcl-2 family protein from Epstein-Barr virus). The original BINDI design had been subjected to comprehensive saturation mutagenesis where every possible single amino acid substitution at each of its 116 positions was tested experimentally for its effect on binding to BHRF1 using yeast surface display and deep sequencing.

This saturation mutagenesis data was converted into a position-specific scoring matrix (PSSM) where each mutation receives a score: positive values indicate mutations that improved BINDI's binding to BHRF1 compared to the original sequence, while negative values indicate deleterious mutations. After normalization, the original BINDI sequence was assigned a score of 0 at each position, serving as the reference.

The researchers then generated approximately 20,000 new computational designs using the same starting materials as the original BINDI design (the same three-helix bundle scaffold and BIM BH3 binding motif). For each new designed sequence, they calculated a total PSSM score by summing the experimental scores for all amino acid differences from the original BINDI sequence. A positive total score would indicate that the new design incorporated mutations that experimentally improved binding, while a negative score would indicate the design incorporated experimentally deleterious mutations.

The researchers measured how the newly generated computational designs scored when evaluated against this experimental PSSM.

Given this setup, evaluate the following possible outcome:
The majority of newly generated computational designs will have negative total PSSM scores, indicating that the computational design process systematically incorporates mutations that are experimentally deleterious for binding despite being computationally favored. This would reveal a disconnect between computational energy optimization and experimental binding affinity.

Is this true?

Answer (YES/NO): YES